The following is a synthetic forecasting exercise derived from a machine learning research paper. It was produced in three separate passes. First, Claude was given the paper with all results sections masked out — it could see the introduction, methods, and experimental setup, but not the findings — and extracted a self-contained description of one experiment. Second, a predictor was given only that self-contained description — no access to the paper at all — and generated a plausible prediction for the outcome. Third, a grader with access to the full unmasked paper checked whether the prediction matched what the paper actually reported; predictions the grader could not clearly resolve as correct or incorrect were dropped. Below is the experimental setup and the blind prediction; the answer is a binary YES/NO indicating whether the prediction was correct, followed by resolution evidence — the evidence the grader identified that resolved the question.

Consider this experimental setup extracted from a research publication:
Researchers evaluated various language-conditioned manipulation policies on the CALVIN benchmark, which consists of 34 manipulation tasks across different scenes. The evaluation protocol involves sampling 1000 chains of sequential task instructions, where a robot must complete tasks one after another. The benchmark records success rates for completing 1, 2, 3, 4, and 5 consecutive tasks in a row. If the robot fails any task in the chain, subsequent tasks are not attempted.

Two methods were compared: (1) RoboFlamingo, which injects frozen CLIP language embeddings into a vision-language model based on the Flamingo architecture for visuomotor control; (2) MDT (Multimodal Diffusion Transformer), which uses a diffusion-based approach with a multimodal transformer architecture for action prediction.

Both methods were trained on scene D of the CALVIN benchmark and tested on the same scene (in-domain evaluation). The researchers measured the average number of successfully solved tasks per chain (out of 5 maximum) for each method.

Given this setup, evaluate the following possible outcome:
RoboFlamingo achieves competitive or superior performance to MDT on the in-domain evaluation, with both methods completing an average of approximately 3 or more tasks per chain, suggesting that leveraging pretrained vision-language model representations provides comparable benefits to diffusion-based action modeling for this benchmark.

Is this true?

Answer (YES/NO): NO